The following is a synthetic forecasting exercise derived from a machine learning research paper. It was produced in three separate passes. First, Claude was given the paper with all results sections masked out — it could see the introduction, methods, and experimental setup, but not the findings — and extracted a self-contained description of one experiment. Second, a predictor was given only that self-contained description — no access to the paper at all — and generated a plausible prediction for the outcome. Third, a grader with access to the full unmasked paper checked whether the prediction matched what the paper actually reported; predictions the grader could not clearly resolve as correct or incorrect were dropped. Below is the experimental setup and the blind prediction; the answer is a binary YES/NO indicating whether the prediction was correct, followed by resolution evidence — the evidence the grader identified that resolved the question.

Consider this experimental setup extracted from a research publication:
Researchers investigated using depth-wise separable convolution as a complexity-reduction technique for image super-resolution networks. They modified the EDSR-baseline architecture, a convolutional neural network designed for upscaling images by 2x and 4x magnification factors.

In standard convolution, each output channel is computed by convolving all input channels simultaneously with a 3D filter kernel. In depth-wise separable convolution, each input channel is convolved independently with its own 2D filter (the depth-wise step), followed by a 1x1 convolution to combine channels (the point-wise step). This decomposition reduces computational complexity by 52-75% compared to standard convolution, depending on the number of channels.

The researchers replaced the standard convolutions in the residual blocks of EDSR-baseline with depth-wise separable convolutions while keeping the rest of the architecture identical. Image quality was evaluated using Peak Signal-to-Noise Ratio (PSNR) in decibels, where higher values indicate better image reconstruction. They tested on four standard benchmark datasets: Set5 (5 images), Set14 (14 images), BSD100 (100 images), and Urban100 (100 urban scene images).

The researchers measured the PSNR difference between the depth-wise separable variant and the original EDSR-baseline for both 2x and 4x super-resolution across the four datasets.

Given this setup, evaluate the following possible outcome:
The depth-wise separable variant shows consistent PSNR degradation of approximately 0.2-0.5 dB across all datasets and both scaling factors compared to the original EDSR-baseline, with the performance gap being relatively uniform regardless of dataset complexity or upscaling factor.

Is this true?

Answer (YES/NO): NO